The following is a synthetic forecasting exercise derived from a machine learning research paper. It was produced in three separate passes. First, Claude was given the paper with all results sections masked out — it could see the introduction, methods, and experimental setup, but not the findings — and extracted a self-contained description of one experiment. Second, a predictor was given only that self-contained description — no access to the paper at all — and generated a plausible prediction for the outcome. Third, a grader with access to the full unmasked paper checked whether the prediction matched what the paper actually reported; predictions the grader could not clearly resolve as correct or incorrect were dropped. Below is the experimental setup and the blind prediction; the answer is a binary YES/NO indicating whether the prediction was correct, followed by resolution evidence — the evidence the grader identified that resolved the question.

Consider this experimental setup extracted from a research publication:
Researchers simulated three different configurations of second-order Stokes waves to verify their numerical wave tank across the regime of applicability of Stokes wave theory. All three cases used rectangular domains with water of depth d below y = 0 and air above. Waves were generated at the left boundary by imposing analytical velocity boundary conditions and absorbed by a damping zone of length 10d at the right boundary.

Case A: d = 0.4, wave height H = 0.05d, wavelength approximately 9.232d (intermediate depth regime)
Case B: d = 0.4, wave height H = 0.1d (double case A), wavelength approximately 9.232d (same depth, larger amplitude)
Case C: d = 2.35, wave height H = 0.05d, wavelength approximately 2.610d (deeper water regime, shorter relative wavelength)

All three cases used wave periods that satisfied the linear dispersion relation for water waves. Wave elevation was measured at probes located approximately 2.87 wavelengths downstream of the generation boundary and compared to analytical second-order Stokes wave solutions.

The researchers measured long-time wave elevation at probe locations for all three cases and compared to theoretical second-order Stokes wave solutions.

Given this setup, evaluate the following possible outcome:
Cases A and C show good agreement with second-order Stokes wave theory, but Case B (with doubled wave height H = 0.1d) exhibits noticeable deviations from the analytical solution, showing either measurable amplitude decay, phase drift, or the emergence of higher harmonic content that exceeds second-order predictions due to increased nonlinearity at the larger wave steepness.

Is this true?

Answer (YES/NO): NO